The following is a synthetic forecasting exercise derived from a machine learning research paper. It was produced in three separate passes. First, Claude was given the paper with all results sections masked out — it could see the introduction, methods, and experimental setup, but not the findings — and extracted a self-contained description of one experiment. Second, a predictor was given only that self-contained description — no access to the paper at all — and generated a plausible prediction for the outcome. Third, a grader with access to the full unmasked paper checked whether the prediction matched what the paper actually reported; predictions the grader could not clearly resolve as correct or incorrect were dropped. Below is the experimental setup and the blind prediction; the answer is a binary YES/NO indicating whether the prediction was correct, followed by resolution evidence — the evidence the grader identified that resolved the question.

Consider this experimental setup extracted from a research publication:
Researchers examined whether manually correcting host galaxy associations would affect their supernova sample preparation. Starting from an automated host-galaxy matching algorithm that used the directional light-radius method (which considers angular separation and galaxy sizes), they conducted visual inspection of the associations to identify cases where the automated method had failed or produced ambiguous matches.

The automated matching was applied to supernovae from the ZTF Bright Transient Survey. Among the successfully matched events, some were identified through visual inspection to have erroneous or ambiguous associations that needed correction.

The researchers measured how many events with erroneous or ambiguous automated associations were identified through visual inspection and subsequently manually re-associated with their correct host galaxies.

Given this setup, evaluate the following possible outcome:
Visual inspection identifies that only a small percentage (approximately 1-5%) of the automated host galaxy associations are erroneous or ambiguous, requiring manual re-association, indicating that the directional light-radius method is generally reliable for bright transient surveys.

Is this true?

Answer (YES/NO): YES